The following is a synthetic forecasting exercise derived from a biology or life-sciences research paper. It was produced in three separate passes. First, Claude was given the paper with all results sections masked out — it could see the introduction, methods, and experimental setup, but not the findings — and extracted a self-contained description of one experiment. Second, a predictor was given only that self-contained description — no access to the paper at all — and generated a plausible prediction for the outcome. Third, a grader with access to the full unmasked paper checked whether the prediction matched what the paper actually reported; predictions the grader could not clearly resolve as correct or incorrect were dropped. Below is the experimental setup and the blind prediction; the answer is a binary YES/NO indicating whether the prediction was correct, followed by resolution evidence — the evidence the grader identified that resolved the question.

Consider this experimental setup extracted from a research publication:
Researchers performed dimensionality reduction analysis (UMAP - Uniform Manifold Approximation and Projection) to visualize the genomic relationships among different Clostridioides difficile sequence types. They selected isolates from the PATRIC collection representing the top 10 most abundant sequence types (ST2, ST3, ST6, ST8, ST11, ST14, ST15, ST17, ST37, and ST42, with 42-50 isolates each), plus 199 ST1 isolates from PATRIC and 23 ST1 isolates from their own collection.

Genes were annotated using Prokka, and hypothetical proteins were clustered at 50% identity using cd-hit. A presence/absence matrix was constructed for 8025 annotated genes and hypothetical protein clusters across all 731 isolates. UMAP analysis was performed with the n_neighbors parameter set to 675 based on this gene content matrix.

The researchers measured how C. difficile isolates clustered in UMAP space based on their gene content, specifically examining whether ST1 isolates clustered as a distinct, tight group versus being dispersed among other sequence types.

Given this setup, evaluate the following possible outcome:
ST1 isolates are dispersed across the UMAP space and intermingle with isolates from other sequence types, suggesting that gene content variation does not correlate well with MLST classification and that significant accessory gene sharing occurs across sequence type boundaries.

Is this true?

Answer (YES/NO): NO